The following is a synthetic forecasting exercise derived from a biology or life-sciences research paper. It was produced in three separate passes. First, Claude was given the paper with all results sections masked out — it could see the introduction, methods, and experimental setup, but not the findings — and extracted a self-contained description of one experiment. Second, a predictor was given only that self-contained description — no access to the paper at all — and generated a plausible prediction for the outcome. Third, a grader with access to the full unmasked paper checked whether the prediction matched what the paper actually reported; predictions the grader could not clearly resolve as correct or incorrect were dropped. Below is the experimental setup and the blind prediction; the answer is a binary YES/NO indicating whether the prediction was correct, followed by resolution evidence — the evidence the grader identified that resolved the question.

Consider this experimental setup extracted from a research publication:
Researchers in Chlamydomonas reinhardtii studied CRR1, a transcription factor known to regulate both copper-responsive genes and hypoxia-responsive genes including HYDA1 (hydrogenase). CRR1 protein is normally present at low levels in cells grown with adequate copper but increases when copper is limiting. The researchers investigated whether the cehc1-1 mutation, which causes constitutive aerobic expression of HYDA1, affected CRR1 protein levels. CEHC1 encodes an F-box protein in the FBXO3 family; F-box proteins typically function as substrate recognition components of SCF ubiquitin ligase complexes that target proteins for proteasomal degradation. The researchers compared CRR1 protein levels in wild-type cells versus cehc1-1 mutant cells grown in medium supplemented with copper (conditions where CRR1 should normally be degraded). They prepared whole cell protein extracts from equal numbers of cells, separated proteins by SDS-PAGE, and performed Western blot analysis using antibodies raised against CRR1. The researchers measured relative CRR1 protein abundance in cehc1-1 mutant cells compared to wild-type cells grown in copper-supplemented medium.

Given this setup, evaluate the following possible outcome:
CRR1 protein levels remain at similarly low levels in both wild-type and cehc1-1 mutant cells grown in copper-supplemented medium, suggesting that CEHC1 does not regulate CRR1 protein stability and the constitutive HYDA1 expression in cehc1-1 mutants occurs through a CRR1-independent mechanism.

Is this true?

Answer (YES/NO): NO